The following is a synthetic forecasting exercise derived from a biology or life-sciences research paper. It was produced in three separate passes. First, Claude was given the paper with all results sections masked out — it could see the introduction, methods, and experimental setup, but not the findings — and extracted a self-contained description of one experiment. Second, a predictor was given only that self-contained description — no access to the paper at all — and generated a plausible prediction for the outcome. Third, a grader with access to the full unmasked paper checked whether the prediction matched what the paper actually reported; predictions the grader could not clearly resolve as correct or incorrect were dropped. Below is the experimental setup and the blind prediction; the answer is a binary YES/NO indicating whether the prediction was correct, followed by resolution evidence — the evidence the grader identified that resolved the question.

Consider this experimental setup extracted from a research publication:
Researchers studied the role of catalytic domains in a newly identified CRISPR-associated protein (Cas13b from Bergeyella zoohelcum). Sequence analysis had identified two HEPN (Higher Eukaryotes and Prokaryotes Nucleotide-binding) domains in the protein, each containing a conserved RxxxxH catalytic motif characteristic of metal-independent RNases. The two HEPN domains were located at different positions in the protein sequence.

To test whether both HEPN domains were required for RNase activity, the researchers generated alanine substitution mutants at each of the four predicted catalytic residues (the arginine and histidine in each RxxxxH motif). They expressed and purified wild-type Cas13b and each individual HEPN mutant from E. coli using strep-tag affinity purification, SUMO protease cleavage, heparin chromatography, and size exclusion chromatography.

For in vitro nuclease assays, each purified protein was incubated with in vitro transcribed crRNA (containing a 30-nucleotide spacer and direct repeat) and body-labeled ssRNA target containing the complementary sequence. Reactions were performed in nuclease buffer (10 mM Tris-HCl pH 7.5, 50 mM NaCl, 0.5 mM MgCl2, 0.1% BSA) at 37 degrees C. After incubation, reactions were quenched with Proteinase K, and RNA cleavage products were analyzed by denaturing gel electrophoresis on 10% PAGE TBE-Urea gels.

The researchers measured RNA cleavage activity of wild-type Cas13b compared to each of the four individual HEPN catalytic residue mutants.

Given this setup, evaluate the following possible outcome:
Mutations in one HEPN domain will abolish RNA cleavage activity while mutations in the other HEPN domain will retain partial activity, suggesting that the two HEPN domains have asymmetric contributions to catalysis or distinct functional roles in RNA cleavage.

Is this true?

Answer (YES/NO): NO